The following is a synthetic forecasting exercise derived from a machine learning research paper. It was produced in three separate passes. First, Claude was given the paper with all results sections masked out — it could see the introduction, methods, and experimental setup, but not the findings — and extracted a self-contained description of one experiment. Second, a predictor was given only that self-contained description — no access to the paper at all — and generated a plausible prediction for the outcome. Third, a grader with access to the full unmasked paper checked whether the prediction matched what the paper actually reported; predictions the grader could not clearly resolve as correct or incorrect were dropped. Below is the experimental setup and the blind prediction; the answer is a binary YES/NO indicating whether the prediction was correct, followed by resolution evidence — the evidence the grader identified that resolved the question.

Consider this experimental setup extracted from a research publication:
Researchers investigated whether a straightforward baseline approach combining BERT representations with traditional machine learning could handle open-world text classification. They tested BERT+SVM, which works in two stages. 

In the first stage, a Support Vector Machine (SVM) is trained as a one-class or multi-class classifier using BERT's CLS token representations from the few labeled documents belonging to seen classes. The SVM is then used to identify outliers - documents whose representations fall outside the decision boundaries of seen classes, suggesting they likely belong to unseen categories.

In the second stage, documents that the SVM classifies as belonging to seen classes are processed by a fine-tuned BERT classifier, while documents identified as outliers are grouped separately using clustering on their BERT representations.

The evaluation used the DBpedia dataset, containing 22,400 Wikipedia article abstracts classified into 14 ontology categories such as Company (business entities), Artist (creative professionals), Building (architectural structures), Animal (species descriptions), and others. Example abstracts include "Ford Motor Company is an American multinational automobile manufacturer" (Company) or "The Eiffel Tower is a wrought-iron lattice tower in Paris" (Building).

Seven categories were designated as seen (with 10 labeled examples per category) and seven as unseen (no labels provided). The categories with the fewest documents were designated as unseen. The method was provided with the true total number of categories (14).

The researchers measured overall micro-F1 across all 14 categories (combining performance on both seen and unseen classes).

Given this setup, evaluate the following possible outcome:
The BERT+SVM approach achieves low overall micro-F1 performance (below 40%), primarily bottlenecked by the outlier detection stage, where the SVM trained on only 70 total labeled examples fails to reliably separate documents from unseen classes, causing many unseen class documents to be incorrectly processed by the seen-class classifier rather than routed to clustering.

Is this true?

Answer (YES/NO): NO